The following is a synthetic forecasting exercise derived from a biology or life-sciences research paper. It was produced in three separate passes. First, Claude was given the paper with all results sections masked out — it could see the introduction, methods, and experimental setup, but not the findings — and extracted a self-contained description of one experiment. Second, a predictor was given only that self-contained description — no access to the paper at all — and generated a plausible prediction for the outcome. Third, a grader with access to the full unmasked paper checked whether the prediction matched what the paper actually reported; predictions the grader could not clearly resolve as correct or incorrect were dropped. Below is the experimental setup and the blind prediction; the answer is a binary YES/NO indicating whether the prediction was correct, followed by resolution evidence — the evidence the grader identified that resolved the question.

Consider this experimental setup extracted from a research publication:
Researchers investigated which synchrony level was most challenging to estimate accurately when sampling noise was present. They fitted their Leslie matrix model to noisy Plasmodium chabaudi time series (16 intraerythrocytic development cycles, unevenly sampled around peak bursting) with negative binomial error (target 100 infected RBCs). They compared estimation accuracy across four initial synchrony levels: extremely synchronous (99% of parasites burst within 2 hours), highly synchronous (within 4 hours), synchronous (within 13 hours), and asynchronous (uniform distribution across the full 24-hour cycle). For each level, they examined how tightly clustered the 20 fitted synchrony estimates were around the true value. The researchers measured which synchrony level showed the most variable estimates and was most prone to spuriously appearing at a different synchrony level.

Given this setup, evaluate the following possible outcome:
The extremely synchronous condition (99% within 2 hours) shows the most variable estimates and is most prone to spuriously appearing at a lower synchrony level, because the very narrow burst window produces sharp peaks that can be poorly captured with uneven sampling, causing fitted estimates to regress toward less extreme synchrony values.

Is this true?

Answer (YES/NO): NO